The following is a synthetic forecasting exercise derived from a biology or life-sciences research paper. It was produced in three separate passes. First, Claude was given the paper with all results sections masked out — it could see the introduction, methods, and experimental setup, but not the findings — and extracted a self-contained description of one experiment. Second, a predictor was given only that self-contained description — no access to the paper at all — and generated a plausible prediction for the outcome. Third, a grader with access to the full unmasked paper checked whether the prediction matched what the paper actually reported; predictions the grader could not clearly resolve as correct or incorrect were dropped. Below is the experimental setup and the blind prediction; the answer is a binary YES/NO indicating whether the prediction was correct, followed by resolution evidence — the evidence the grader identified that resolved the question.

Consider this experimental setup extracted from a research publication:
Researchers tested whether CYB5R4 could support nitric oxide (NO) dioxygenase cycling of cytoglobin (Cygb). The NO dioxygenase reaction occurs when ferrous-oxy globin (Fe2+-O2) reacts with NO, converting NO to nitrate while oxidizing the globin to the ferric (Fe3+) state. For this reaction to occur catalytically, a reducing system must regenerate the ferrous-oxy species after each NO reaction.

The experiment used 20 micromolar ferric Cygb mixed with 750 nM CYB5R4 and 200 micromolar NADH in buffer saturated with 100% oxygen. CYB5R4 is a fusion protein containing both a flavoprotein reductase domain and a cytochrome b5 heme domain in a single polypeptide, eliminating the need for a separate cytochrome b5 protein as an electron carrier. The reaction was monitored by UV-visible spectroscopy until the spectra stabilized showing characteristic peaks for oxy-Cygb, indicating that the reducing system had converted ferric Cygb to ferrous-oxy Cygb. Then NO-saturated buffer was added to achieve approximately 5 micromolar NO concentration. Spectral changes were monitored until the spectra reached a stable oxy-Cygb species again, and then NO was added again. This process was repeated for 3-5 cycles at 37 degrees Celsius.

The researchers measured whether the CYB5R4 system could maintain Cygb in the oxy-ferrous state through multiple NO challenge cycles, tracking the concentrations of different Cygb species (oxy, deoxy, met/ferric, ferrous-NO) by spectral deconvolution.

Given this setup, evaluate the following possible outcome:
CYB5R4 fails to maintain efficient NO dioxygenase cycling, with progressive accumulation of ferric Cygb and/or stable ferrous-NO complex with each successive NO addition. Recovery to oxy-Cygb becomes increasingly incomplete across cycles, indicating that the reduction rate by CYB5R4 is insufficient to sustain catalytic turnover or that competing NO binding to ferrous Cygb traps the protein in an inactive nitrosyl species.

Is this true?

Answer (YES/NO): NO